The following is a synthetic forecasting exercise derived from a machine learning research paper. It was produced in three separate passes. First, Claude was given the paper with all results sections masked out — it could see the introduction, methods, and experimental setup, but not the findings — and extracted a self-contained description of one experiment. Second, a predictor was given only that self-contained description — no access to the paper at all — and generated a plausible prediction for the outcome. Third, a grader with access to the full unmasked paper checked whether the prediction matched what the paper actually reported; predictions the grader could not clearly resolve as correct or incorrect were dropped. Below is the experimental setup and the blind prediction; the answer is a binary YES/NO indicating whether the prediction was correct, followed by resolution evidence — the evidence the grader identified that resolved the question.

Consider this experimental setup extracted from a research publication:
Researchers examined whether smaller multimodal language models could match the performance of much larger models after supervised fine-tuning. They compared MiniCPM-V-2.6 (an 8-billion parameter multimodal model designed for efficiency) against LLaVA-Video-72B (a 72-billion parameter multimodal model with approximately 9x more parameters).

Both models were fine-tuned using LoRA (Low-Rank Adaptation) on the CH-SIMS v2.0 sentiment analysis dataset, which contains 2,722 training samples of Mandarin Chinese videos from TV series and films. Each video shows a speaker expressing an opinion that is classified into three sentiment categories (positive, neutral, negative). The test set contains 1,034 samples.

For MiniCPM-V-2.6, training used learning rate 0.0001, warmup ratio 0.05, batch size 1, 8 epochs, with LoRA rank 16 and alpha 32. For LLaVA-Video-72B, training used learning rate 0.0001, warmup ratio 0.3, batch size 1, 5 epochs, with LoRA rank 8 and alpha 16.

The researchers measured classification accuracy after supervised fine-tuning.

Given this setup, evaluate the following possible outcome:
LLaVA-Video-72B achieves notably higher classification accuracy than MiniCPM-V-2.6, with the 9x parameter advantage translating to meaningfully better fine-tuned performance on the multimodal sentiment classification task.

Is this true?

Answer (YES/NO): NO